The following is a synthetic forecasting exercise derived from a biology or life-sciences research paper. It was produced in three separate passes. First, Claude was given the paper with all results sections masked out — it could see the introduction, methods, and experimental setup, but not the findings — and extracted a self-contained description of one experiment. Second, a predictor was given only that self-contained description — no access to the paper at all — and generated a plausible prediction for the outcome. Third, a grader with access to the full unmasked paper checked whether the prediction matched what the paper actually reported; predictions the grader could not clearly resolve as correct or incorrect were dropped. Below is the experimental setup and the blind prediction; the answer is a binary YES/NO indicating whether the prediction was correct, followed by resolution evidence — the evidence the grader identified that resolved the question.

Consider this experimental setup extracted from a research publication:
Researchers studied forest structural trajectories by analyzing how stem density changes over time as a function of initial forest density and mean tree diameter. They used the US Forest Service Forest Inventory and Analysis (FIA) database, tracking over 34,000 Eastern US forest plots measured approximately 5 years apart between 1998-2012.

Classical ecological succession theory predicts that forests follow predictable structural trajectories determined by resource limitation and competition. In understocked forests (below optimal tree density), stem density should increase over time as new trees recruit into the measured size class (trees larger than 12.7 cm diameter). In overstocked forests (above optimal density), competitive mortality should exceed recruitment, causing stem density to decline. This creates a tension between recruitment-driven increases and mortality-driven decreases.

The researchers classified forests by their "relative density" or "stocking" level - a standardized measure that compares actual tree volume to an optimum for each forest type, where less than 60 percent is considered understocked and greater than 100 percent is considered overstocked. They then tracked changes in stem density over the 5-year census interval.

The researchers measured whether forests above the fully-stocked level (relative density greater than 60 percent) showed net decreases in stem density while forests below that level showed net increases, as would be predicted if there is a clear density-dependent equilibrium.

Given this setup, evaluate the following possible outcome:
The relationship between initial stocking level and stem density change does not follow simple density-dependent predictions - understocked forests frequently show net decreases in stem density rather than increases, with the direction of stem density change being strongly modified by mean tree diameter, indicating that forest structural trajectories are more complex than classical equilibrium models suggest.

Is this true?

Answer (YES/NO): NO